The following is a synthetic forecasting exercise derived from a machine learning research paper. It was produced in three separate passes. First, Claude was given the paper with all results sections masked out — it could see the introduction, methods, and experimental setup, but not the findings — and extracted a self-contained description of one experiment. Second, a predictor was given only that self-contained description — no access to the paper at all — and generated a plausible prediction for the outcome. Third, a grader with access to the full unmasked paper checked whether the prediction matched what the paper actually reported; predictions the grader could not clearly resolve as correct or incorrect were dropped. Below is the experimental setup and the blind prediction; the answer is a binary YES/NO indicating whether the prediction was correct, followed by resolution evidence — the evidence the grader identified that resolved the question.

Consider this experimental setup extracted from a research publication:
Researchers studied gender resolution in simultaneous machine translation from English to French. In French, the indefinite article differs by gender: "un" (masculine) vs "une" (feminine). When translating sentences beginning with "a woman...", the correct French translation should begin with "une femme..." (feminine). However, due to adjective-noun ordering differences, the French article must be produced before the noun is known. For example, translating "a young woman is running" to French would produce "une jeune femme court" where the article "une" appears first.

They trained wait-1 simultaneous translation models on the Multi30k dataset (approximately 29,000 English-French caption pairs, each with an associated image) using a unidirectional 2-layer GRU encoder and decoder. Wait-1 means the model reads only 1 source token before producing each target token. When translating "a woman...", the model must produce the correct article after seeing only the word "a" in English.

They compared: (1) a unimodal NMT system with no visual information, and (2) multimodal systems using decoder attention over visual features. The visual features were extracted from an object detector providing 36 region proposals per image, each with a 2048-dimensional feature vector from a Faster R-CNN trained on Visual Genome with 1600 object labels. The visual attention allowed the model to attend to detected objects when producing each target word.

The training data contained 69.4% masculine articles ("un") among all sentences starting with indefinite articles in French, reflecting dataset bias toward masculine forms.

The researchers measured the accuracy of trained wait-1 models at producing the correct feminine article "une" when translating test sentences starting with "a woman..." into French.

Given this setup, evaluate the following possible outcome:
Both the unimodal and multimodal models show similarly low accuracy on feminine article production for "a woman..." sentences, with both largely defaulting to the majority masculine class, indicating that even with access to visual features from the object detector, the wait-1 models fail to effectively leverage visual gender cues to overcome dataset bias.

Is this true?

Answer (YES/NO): NO